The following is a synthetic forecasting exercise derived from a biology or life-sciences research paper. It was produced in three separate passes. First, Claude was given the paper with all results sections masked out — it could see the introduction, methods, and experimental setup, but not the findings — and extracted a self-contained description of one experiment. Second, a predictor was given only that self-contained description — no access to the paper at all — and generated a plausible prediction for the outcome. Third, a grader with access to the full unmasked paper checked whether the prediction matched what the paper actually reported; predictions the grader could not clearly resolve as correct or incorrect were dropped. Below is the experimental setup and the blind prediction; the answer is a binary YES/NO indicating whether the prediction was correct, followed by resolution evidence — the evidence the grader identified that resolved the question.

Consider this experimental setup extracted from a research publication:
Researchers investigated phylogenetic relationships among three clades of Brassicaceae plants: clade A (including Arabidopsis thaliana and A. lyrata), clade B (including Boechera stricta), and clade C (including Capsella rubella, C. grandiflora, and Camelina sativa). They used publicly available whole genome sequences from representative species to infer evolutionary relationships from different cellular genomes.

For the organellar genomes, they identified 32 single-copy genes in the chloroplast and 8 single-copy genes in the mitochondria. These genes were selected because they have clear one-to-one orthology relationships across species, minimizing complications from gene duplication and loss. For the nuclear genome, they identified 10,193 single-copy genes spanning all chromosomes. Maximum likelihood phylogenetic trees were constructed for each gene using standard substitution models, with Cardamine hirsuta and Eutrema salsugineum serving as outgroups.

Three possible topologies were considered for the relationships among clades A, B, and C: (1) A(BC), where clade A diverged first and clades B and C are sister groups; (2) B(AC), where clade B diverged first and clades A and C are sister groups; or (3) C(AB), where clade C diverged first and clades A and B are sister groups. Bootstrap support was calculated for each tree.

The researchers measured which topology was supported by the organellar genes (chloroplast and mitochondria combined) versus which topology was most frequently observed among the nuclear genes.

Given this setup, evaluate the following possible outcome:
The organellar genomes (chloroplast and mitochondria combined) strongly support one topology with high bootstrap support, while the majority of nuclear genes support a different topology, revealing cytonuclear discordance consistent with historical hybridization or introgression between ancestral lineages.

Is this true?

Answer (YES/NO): YES